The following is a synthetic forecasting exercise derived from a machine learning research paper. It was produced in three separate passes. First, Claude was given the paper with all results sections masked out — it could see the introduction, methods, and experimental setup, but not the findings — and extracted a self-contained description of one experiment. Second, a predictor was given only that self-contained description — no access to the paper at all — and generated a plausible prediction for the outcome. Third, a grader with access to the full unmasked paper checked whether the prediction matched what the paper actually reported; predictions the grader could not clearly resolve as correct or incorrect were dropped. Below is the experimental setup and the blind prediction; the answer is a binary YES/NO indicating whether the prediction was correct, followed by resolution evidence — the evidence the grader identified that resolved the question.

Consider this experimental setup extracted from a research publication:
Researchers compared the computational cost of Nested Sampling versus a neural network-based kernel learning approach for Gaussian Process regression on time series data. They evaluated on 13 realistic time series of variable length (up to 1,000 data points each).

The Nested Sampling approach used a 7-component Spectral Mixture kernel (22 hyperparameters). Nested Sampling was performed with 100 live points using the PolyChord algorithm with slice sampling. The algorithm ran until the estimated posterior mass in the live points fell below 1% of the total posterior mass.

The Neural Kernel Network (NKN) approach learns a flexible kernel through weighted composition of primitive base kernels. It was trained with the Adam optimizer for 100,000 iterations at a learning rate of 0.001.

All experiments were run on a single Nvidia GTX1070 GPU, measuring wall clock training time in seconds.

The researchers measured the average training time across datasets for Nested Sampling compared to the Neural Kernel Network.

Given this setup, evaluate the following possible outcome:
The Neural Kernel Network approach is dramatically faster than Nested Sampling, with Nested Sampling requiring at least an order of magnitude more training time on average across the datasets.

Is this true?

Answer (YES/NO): NO